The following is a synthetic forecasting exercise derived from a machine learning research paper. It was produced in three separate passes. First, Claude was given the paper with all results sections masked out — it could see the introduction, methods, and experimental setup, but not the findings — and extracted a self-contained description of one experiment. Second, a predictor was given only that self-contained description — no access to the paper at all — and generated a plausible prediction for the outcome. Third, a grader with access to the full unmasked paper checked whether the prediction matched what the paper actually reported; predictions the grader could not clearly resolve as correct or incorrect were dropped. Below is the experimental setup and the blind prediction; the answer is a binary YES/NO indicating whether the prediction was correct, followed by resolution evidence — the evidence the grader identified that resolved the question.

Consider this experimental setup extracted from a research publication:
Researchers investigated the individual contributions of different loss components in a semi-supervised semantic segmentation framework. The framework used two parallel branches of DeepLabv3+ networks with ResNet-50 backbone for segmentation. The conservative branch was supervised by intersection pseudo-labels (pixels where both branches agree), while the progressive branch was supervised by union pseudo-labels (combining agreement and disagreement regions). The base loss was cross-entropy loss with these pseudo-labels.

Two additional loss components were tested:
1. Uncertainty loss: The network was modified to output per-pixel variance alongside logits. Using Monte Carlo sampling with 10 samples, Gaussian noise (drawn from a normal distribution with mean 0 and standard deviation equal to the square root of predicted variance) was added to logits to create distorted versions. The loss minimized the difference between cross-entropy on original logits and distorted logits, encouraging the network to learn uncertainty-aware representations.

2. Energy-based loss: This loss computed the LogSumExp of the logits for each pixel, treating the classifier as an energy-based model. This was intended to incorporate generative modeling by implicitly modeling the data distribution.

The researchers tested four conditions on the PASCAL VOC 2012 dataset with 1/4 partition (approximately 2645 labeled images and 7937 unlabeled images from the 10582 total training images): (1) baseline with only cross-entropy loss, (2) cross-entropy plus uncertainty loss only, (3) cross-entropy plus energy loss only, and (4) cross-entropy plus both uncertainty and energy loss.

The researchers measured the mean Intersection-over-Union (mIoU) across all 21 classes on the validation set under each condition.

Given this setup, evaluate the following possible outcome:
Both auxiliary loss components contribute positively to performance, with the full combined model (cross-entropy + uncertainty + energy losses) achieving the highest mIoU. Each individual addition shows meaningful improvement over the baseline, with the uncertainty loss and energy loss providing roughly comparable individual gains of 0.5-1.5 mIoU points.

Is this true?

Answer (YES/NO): NO